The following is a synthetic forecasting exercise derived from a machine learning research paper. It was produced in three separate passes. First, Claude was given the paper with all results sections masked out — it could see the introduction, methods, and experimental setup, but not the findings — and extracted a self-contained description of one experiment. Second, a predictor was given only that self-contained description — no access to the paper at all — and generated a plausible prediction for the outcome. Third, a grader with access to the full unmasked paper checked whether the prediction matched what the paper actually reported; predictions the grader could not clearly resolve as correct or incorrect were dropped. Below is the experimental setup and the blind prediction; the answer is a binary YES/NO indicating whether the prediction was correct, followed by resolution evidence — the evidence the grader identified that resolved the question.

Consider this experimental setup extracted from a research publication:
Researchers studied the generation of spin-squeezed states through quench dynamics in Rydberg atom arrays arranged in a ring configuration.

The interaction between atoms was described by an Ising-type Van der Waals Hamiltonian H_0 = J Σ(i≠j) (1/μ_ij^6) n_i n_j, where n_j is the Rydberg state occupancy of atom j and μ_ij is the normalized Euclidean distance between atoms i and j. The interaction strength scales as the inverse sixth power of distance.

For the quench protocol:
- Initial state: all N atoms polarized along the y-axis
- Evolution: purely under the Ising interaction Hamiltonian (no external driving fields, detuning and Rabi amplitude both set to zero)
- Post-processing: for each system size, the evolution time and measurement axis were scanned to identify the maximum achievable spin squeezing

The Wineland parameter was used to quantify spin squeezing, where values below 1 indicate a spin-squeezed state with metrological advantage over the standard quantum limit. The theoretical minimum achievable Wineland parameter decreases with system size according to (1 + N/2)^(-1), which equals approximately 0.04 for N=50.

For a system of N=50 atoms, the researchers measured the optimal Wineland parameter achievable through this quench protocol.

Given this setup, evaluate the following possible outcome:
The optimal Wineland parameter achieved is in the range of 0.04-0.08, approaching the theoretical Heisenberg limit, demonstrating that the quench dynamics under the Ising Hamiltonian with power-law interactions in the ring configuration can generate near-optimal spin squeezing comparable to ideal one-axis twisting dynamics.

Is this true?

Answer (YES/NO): NO